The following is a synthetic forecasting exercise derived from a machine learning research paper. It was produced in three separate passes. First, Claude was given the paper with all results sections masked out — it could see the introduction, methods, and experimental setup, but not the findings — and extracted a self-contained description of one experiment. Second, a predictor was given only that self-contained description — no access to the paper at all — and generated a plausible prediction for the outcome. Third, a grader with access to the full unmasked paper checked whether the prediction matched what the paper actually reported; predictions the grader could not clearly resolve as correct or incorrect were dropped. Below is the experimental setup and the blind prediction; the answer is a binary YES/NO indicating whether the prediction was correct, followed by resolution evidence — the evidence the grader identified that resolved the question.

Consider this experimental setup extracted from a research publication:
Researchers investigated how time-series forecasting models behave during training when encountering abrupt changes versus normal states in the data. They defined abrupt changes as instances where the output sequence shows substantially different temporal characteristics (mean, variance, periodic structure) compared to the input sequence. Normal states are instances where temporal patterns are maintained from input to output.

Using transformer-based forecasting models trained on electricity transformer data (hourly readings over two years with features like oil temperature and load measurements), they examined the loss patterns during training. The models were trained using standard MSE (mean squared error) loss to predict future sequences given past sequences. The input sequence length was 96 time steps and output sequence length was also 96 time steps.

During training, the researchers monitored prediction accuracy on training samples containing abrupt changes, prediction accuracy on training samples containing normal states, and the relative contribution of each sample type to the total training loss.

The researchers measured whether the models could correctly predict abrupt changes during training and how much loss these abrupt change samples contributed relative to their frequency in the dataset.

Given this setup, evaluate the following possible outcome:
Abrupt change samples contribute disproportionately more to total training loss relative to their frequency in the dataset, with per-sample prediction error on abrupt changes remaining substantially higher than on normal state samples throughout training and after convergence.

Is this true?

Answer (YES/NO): NO